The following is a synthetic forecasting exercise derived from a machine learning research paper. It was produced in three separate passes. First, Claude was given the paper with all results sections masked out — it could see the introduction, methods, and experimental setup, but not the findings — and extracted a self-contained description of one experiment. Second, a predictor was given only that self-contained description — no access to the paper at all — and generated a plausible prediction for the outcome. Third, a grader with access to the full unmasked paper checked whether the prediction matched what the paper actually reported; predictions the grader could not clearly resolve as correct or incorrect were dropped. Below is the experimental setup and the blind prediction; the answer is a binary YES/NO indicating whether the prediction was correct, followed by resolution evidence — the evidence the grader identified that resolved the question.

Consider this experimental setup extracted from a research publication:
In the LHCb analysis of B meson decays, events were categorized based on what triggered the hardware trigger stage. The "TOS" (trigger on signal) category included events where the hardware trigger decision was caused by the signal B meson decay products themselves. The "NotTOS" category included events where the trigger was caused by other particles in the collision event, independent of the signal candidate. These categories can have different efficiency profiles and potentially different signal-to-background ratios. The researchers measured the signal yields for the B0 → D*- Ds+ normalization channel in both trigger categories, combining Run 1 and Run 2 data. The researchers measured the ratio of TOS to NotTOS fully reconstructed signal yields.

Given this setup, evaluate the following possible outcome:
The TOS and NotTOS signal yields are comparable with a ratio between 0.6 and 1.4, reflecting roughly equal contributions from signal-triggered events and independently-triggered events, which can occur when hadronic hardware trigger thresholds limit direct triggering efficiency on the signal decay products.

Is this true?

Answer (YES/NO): NO